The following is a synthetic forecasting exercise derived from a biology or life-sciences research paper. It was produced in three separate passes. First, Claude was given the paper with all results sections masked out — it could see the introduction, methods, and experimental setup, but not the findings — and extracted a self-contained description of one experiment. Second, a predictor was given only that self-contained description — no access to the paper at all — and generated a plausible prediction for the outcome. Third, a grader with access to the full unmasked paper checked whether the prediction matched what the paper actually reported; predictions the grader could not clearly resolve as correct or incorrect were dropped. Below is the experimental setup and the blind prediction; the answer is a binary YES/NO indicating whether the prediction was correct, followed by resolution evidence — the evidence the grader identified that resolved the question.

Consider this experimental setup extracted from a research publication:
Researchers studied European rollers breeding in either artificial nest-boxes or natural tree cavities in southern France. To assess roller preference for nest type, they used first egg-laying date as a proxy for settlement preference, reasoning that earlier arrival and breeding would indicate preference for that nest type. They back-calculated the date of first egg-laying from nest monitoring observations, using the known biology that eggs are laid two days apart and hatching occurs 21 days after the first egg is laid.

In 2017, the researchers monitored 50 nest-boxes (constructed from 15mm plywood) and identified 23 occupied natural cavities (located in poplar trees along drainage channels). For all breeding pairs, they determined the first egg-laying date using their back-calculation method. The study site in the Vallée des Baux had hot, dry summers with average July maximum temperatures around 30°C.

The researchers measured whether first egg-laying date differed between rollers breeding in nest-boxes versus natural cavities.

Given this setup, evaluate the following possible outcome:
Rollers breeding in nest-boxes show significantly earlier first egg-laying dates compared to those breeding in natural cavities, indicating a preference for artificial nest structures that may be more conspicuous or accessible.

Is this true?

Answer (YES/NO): NO